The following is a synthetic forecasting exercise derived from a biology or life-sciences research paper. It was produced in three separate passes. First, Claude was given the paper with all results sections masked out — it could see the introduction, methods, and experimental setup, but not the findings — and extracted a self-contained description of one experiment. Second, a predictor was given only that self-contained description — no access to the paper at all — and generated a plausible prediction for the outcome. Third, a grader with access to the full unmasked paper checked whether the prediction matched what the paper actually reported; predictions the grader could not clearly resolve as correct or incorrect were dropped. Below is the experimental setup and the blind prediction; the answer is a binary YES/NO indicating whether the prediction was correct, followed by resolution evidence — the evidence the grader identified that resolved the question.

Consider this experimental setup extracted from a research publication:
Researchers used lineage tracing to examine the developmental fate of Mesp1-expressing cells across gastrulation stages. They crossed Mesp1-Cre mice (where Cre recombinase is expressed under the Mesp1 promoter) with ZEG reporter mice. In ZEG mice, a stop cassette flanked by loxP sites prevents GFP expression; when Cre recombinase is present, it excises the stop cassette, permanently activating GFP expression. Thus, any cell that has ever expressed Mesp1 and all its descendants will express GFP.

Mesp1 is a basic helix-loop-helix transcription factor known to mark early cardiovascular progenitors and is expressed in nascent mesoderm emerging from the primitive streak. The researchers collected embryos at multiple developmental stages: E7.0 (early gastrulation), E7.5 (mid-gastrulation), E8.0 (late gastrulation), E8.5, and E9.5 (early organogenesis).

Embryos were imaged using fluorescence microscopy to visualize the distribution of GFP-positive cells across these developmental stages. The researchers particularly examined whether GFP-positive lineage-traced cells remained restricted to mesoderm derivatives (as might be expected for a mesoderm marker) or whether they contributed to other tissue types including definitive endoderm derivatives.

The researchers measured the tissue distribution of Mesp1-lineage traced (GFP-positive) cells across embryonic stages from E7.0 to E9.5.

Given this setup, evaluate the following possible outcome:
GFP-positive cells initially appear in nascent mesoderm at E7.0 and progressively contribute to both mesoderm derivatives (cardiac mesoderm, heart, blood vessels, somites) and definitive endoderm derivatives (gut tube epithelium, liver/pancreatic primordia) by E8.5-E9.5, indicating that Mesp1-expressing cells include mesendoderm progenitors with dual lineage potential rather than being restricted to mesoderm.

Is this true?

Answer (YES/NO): YES